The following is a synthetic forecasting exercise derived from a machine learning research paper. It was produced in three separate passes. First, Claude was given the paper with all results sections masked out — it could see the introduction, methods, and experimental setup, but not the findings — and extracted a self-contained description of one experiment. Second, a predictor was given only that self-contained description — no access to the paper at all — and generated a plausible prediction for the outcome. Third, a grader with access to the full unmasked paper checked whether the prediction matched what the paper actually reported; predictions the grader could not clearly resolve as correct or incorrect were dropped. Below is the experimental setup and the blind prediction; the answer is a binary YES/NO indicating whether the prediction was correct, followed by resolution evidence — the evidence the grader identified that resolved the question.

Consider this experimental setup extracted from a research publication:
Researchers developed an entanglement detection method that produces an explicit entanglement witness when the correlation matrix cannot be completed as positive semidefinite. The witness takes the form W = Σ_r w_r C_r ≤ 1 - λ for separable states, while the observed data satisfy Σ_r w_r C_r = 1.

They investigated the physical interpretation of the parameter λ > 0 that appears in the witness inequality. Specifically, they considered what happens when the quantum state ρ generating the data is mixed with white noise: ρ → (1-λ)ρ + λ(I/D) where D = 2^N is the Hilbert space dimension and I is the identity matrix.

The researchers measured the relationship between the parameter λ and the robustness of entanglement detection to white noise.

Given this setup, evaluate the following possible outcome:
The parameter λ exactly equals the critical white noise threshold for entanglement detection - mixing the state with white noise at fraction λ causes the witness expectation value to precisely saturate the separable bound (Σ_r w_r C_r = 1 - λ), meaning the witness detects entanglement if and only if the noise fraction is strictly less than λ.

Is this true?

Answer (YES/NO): YES